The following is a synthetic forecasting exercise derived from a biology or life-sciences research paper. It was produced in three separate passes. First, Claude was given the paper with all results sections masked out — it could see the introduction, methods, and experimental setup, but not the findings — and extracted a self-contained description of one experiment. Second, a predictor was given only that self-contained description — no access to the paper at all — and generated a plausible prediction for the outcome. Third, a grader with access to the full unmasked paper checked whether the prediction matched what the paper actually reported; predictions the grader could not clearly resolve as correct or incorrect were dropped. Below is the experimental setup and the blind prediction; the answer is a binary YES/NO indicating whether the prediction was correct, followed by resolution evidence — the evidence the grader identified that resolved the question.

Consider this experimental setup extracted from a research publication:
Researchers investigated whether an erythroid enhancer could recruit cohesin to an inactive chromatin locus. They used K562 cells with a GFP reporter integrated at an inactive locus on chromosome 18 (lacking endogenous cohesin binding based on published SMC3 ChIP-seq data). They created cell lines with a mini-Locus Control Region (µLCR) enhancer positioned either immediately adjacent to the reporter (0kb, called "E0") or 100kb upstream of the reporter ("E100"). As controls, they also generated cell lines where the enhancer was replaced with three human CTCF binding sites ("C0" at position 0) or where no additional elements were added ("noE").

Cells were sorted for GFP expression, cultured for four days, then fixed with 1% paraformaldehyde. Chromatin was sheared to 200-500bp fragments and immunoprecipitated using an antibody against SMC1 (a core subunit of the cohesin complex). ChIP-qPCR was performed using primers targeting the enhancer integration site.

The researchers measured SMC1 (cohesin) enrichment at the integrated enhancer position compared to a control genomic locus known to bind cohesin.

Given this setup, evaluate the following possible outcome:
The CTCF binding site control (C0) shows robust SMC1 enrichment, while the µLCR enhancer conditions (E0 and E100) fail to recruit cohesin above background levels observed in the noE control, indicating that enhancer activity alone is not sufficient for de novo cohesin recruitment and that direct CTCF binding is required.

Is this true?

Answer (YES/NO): NO